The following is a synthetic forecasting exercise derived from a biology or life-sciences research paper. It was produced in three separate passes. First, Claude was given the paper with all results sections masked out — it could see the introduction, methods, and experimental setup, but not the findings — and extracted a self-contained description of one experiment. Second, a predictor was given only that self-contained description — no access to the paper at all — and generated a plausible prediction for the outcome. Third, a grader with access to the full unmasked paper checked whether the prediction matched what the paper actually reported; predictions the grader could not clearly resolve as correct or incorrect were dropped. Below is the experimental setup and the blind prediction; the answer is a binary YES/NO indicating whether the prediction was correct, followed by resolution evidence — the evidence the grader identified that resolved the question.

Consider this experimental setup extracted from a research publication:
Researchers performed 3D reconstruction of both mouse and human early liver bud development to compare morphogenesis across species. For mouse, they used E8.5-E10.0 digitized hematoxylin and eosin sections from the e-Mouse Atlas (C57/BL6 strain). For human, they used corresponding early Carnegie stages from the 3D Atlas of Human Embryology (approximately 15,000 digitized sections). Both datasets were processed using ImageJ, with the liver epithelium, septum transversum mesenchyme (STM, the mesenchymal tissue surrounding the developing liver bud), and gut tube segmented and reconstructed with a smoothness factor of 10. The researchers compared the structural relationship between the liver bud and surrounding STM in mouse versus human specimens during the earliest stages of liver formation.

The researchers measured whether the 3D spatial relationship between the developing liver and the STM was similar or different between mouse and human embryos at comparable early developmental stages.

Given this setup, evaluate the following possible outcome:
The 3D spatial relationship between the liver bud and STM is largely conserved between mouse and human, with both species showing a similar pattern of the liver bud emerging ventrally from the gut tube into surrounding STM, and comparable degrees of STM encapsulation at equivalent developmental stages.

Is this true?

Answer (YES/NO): NO